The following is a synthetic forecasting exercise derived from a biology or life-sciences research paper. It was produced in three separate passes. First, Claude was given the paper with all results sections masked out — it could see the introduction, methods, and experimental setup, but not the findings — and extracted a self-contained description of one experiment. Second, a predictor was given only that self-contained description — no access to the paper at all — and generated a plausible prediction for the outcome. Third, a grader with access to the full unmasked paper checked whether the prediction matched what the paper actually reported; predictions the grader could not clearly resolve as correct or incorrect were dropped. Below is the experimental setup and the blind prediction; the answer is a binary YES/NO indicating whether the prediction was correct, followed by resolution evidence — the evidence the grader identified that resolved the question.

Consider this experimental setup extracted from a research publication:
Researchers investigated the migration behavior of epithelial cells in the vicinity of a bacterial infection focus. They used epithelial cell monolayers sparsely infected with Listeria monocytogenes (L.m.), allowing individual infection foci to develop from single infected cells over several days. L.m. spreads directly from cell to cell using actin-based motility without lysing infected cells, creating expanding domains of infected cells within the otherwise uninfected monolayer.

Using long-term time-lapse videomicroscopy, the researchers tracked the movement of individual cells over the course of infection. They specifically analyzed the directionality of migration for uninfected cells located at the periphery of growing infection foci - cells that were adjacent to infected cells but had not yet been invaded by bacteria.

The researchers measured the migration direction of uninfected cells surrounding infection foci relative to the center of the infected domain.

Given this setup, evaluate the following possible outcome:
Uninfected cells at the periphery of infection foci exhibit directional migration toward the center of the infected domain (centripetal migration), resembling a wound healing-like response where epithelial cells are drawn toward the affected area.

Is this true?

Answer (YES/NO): YES